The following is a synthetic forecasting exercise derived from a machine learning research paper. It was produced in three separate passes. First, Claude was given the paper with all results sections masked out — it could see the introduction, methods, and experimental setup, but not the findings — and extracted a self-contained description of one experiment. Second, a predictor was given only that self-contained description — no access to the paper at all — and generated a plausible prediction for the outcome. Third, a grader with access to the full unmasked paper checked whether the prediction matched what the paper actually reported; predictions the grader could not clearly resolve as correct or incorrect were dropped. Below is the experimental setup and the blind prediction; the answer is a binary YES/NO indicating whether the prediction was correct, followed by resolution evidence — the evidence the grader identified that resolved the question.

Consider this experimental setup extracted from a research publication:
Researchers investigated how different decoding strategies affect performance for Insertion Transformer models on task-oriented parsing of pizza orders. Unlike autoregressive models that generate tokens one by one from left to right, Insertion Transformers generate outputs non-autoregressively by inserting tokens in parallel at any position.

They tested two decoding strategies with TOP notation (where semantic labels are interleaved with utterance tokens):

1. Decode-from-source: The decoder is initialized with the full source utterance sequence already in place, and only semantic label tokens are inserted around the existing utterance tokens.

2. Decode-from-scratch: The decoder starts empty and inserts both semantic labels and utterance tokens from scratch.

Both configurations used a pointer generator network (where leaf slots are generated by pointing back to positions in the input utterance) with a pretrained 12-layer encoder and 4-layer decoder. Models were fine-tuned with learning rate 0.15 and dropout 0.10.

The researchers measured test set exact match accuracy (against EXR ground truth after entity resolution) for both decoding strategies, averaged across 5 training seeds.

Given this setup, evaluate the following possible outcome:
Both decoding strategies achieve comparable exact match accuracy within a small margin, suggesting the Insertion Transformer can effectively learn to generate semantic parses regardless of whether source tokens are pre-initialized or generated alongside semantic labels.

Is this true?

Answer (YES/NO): NO